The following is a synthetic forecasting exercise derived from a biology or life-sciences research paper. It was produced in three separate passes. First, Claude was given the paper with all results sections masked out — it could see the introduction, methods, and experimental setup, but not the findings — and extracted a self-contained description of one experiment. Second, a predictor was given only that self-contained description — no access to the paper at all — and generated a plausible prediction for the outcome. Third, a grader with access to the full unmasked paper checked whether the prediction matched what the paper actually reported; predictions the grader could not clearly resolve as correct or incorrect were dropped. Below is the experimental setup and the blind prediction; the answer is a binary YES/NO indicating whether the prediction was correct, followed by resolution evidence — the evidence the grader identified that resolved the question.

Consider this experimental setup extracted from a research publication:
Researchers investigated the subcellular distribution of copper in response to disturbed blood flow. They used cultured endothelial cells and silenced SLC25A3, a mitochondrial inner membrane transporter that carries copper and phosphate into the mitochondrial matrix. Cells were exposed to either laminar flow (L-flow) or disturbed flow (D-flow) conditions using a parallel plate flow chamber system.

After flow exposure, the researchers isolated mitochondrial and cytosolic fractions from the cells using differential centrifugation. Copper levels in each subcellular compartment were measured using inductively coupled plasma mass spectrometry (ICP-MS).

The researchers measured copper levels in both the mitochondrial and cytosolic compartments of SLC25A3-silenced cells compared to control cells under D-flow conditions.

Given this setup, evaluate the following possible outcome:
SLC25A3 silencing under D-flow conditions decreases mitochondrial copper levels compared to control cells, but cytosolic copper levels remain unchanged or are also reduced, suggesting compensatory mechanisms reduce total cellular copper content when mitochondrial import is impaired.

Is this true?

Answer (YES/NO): YES